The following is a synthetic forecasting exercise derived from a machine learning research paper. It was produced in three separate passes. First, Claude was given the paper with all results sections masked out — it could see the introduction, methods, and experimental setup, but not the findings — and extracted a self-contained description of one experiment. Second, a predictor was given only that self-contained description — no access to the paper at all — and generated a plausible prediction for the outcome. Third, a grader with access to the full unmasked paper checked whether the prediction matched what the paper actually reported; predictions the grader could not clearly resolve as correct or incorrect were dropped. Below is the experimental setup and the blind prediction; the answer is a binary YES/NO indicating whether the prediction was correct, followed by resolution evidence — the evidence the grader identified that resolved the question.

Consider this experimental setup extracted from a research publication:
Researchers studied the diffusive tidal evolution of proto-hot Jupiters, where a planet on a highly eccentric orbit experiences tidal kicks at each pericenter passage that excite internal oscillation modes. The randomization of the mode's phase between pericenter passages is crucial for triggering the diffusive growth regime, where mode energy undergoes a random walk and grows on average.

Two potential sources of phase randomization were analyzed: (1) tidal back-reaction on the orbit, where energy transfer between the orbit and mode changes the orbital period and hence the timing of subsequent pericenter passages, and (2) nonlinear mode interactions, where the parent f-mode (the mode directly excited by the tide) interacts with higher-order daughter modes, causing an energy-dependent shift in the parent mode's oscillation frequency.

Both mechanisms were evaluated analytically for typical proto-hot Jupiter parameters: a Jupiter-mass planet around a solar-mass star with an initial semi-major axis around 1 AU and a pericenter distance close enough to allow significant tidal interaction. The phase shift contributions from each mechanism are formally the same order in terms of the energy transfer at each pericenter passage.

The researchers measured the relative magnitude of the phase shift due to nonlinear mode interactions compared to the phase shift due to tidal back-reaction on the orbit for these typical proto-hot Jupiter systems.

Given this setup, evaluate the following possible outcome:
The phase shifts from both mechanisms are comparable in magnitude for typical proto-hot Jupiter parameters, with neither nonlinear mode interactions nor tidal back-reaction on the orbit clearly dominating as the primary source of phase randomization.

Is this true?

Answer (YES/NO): NO